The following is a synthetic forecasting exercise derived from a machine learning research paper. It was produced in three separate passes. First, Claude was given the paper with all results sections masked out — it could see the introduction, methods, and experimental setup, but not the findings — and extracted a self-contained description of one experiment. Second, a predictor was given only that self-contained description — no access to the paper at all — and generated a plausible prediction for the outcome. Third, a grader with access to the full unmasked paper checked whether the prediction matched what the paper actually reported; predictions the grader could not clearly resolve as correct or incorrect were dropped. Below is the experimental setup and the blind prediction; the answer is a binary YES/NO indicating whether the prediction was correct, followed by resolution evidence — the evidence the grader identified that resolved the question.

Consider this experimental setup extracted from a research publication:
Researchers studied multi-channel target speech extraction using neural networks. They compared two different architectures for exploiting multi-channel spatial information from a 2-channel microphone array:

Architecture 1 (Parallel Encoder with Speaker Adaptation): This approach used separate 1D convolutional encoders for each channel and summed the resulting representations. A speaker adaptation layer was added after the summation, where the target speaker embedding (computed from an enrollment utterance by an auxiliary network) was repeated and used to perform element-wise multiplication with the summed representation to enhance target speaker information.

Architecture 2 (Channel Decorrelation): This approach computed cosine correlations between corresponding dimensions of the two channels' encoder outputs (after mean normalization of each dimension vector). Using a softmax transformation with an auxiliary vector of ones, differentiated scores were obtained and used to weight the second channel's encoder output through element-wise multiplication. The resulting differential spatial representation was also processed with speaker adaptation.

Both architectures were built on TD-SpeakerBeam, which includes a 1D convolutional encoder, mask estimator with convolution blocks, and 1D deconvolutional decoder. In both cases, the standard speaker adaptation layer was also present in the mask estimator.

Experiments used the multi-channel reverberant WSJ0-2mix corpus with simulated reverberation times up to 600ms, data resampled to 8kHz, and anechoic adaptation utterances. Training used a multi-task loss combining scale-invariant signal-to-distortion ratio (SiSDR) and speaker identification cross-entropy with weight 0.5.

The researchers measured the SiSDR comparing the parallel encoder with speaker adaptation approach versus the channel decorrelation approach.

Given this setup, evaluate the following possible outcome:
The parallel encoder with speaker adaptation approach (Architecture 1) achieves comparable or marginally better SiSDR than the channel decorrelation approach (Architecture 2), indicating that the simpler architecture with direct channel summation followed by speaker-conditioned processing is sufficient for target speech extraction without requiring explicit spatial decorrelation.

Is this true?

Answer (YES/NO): NO